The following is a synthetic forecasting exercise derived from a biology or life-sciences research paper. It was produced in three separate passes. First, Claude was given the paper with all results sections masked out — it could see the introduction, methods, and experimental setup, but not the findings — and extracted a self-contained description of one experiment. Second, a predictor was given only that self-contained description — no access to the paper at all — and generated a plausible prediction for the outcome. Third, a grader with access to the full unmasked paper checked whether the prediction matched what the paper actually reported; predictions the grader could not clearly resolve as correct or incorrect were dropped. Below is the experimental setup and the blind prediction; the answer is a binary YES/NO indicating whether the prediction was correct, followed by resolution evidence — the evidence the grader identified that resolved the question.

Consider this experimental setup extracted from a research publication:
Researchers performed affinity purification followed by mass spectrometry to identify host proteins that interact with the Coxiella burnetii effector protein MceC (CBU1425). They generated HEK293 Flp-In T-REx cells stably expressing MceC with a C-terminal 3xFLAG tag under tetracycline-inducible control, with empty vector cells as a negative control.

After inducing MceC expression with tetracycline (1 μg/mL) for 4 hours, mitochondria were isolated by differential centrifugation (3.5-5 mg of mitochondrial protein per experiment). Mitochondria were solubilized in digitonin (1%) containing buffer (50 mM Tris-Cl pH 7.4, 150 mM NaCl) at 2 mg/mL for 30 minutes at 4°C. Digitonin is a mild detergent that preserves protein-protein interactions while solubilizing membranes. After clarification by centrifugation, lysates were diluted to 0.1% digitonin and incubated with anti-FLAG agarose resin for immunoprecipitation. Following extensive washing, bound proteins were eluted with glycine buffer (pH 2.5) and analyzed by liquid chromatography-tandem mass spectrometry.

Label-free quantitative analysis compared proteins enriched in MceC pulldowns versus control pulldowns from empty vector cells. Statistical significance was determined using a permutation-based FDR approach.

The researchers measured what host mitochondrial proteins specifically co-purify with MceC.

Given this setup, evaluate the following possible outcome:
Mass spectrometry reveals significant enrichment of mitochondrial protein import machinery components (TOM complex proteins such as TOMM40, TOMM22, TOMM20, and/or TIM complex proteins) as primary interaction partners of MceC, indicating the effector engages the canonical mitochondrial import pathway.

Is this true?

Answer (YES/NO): NO